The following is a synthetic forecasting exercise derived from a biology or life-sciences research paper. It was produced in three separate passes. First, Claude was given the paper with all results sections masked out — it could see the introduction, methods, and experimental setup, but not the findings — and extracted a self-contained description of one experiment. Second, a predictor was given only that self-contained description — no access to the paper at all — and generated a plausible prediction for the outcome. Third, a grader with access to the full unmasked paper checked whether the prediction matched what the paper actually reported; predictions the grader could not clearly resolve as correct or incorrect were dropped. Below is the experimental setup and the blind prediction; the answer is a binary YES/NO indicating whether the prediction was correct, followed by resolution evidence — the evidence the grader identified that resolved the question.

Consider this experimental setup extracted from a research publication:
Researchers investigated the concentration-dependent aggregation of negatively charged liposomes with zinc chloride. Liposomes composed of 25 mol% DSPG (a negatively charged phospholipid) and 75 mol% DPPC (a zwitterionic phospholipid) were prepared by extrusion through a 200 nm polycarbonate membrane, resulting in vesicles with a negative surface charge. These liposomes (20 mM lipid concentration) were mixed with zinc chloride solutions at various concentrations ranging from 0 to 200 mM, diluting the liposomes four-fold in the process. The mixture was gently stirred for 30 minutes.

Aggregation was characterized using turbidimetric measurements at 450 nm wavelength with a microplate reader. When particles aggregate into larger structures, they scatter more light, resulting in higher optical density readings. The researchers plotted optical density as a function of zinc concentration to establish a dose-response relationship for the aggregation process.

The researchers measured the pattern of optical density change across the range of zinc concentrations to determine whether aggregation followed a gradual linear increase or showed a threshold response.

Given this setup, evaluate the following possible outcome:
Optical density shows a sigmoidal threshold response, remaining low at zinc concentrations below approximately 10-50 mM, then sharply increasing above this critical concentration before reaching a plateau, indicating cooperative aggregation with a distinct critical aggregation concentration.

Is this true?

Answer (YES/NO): NO